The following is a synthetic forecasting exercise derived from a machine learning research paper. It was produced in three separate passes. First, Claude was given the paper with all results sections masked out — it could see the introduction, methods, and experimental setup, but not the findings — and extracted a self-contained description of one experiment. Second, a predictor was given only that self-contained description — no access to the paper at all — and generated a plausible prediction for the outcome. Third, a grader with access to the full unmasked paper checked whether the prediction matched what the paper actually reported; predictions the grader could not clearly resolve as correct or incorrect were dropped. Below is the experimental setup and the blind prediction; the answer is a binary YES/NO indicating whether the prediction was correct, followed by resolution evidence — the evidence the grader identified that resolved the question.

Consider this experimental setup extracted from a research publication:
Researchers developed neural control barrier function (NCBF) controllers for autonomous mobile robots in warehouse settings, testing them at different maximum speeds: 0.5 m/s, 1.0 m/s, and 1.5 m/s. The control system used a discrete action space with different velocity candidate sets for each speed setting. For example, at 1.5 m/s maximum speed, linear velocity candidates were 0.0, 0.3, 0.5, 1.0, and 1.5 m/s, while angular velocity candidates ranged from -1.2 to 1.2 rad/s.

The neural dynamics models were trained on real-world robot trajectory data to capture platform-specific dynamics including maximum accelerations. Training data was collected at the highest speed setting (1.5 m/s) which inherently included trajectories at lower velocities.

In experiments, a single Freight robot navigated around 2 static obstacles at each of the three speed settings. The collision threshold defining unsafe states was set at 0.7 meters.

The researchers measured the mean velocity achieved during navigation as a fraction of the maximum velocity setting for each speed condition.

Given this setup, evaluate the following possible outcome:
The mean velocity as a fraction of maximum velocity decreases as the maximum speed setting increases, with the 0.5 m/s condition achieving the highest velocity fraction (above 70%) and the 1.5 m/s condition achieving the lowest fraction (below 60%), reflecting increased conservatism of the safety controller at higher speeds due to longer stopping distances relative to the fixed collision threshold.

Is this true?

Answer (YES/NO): NO